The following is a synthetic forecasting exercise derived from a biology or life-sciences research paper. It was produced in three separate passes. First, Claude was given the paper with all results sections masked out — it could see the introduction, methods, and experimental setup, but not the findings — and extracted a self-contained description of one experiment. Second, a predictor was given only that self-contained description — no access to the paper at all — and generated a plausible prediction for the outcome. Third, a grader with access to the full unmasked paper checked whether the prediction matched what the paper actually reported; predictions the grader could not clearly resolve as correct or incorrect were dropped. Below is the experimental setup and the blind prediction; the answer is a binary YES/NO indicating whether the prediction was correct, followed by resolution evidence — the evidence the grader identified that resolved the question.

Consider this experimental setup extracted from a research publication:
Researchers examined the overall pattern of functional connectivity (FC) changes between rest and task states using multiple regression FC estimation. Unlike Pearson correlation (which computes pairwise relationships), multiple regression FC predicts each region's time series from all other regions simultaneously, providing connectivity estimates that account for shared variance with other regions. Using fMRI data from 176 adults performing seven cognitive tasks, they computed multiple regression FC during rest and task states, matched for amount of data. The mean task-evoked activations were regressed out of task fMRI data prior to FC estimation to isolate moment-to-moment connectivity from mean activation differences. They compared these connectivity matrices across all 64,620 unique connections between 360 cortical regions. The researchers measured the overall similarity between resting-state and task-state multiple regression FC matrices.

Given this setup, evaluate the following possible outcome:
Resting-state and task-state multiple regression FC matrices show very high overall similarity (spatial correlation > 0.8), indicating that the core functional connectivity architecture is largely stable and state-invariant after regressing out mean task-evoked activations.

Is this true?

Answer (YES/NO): YES